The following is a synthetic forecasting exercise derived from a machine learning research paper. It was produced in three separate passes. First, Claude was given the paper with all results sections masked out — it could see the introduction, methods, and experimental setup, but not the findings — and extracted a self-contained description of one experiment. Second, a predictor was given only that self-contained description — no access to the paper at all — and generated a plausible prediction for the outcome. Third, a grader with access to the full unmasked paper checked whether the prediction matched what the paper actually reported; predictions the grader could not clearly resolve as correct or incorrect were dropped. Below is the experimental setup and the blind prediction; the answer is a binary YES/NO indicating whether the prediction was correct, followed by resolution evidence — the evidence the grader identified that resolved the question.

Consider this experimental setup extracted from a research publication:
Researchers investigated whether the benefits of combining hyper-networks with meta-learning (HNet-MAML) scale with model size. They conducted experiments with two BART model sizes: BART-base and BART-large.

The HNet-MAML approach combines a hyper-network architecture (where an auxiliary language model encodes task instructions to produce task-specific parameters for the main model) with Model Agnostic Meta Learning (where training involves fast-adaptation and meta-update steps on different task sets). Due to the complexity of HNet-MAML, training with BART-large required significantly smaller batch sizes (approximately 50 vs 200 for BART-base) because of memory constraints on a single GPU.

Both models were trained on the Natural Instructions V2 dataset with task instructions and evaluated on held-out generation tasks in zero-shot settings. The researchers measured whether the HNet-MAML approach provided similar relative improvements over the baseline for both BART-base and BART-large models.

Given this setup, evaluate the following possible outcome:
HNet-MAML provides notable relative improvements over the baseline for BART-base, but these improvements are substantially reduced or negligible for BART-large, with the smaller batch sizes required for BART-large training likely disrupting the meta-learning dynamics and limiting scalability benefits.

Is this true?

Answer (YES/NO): YES